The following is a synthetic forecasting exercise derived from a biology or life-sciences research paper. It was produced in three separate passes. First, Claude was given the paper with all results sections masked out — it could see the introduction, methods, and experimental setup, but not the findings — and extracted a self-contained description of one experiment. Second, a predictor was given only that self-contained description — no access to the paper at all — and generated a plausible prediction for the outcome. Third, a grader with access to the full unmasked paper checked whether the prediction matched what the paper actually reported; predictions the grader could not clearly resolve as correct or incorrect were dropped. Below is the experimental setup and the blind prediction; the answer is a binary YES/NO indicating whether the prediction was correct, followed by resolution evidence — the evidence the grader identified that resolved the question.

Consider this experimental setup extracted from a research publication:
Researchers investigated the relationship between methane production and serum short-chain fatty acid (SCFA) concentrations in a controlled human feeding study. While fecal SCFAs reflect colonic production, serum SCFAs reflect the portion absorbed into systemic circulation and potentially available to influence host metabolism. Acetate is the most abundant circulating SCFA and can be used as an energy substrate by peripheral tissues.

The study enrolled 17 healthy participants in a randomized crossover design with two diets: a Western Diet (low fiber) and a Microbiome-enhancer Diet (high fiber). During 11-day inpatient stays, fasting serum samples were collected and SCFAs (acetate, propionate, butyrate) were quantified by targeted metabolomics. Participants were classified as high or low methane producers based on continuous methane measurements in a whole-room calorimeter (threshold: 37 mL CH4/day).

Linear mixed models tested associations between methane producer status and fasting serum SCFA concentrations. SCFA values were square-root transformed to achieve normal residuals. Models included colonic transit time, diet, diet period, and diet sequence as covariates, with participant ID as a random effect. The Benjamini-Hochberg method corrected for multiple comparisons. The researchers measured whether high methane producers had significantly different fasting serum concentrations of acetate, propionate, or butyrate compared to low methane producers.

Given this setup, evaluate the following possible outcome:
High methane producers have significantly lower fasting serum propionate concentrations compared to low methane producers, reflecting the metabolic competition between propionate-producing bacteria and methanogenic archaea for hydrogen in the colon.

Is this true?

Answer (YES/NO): NO